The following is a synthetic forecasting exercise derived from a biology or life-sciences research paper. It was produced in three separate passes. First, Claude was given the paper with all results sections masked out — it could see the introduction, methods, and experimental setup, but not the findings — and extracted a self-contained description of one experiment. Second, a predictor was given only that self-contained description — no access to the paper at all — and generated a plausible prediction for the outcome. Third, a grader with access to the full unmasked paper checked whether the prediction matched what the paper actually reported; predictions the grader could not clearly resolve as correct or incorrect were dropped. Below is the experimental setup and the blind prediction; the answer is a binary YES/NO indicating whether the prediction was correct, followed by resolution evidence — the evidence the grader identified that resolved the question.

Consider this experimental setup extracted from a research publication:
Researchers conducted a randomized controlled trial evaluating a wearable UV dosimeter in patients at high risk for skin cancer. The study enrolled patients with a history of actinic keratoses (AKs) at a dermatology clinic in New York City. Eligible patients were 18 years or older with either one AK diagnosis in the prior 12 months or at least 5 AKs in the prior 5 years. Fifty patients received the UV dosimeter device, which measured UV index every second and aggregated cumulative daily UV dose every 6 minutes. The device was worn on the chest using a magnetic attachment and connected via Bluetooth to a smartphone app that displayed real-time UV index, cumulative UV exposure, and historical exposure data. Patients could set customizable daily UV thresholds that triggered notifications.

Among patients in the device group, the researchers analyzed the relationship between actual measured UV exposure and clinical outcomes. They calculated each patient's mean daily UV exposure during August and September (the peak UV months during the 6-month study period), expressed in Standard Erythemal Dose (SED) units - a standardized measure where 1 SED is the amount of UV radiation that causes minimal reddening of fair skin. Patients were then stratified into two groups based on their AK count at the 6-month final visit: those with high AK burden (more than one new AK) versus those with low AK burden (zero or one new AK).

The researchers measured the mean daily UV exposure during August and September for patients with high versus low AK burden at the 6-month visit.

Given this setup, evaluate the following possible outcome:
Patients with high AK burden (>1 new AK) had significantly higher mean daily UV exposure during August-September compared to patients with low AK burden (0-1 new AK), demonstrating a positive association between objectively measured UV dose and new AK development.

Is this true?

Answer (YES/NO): YES